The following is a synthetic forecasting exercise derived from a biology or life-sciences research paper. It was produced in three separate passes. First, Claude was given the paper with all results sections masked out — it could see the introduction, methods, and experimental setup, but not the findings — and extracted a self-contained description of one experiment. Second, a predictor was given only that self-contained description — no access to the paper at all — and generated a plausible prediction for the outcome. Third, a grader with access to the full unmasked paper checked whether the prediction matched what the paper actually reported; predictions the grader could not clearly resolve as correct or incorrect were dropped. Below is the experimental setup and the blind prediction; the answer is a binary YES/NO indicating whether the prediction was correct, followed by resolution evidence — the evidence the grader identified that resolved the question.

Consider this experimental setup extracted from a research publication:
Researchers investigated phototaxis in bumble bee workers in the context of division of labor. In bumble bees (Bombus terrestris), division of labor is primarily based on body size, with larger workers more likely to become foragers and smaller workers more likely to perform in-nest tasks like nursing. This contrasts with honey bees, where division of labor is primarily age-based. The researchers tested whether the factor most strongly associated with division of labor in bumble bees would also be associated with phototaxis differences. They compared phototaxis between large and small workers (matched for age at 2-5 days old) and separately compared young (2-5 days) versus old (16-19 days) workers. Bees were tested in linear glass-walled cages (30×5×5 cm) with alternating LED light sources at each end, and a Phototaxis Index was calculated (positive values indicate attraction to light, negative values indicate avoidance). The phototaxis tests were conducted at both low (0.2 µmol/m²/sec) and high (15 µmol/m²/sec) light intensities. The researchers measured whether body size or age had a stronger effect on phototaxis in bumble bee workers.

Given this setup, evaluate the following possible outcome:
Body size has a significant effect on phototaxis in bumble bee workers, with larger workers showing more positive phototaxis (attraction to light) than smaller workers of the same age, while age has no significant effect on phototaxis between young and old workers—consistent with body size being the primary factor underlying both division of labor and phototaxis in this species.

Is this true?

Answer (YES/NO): YES